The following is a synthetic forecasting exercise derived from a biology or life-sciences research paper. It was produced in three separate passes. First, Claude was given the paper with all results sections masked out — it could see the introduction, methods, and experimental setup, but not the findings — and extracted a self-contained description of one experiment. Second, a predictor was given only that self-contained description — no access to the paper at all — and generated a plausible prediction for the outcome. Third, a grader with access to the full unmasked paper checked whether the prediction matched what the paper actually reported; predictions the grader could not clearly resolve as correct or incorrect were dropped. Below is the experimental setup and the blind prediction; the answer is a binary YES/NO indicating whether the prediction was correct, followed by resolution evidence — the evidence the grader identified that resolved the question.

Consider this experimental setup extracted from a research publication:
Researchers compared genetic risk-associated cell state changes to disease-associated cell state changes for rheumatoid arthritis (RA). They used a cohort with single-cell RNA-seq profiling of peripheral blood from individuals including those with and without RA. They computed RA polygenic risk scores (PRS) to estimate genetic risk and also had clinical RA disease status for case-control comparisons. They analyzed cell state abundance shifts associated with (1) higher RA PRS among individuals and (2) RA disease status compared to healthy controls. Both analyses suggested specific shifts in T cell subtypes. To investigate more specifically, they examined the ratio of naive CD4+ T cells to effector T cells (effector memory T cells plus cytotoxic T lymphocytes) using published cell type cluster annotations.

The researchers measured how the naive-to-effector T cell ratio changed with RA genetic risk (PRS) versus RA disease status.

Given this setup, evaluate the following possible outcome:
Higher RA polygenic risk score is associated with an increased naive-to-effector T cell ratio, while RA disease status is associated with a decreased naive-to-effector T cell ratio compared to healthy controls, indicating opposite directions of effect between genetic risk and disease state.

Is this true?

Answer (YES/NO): YES